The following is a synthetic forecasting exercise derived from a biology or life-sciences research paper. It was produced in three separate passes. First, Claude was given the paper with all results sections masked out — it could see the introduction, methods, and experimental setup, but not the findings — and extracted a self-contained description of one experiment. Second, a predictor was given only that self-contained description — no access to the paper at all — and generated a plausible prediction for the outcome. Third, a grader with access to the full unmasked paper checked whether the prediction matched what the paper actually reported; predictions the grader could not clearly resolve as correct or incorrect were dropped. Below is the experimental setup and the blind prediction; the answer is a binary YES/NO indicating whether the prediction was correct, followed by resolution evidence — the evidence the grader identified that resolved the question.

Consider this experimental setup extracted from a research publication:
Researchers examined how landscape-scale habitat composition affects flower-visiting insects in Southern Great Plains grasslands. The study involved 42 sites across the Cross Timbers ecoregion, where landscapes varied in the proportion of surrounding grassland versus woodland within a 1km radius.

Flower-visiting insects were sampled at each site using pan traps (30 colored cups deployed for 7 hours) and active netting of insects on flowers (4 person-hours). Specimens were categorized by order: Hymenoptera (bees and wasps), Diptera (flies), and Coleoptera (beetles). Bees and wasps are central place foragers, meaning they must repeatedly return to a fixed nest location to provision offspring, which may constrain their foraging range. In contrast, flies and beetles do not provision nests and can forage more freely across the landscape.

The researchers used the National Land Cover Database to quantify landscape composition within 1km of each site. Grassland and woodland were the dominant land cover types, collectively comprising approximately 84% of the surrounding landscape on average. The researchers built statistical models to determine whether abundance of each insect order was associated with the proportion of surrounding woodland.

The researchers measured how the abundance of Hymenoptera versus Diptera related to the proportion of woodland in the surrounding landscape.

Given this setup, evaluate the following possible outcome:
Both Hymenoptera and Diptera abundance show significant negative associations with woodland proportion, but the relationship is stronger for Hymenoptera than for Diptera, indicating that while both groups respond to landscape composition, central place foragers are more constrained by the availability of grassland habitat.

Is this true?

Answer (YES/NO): NO